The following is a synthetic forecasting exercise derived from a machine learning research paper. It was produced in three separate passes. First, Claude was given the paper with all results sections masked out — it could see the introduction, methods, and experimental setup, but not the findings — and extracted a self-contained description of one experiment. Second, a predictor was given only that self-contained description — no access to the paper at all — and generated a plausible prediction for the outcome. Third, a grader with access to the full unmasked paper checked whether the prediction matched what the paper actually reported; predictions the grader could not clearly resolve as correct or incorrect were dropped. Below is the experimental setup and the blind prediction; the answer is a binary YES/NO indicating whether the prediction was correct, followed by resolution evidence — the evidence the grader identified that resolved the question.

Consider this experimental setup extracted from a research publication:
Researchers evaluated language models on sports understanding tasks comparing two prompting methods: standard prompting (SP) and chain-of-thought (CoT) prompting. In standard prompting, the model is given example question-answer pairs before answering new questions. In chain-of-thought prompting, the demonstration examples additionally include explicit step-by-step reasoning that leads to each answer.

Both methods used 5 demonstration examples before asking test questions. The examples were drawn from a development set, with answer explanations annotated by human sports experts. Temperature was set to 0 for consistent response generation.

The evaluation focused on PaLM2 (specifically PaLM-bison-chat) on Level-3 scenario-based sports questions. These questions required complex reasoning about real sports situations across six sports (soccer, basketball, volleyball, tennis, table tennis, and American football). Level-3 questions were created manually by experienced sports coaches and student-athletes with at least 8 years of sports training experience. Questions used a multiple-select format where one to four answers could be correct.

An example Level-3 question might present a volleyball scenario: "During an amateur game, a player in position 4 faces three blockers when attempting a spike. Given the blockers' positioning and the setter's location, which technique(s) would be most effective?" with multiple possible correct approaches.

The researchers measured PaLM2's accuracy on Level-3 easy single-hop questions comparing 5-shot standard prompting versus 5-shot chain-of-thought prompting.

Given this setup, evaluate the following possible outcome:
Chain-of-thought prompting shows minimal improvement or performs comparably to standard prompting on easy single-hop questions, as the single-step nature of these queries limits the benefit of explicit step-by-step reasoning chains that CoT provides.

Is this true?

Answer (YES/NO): YES